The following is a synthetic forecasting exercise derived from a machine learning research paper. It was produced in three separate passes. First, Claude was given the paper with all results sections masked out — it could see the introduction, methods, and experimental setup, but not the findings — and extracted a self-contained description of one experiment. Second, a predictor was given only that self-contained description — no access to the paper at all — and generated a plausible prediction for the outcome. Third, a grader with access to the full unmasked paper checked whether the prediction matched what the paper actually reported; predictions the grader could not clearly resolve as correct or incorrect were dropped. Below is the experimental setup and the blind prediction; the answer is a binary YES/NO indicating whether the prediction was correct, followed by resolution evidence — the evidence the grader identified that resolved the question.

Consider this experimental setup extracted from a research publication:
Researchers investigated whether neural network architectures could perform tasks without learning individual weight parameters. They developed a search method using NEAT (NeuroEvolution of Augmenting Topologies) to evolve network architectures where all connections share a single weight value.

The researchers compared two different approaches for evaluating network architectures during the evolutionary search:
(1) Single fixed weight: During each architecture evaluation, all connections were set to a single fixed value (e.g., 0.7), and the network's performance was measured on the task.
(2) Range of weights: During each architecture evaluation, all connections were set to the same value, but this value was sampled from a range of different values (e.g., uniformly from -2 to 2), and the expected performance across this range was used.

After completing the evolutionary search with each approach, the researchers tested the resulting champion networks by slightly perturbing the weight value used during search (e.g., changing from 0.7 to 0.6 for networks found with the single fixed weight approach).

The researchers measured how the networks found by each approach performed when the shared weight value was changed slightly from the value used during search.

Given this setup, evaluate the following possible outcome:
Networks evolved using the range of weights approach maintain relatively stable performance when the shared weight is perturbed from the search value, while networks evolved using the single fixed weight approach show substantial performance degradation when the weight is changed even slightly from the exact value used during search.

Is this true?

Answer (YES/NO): YES